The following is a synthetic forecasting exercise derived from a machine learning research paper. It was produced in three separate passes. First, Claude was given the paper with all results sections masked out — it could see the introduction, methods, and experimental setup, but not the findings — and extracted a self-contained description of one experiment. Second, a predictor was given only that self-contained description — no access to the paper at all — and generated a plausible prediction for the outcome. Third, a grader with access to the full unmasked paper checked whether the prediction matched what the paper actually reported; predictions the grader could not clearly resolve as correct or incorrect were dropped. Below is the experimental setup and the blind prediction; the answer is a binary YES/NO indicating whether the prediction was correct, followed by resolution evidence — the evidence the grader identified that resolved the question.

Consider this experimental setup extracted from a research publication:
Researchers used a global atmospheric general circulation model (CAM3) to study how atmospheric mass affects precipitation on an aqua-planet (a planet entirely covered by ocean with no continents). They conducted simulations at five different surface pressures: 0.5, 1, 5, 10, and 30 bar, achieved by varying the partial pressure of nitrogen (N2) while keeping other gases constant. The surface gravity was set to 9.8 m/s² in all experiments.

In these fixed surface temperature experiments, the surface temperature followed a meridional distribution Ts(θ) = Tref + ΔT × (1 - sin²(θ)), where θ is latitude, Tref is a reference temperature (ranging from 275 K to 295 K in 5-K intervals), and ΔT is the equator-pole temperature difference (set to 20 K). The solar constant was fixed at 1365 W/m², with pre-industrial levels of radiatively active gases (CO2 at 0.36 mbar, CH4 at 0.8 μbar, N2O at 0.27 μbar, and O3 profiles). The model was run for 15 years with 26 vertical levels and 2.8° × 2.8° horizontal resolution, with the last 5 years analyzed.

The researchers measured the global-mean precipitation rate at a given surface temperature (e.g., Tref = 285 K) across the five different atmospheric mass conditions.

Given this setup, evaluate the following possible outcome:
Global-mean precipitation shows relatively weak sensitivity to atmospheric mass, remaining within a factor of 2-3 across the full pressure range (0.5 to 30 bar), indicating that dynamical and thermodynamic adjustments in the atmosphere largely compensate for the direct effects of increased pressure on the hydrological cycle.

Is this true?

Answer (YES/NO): NO